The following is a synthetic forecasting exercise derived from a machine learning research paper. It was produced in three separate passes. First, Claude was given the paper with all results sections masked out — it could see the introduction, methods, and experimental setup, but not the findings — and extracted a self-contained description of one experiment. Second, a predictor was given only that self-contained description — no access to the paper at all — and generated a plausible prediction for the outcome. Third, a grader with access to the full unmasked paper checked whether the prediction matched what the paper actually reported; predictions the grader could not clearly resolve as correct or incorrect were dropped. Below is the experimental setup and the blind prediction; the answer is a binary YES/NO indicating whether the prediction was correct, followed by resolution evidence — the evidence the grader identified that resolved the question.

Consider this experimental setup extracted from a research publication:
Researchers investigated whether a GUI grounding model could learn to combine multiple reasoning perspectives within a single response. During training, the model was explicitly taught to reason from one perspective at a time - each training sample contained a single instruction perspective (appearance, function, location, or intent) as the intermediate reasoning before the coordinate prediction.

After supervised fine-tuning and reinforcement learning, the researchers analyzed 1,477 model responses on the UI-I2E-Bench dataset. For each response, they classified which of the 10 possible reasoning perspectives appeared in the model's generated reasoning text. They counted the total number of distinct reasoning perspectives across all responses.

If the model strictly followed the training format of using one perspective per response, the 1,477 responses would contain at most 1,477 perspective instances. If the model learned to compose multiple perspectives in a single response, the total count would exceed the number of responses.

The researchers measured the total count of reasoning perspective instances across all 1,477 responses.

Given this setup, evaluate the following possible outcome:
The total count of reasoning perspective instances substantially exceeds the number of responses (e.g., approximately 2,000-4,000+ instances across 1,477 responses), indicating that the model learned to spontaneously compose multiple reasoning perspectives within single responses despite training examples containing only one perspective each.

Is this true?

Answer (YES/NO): YES